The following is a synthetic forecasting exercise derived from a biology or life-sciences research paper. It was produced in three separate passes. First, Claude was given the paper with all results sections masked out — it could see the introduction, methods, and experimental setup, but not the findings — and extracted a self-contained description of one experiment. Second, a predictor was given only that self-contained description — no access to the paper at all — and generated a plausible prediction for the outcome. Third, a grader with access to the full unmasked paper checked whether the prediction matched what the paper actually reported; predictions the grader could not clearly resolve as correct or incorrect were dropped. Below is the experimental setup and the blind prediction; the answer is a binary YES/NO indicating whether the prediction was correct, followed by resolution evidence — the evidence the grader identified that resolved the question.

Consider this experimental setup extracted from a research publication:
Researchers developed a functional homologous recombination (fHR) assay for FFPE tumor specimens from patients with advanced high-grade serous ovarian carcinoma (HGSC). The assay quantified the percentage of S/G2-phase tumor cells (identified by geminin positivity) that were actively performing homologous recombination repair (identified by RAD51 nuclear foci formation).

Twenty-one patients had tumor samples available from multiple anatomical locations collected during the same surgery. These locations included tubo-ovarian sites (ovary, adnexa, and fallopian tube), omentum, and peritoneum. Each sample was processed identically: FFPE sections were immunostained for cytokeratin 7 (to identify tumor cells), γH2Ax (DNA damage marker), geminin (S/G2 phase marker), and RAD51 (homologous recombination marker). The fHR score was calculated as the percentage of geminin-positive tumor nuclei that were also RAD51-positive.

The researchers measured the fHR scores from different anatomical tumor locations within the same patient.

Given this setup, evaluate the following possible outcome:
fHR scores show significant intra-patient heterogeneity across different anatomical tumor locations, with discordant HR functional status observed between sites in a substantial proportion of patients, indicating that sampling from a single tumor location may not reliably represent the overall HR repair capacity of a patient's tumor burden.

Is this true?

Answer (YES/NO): NO